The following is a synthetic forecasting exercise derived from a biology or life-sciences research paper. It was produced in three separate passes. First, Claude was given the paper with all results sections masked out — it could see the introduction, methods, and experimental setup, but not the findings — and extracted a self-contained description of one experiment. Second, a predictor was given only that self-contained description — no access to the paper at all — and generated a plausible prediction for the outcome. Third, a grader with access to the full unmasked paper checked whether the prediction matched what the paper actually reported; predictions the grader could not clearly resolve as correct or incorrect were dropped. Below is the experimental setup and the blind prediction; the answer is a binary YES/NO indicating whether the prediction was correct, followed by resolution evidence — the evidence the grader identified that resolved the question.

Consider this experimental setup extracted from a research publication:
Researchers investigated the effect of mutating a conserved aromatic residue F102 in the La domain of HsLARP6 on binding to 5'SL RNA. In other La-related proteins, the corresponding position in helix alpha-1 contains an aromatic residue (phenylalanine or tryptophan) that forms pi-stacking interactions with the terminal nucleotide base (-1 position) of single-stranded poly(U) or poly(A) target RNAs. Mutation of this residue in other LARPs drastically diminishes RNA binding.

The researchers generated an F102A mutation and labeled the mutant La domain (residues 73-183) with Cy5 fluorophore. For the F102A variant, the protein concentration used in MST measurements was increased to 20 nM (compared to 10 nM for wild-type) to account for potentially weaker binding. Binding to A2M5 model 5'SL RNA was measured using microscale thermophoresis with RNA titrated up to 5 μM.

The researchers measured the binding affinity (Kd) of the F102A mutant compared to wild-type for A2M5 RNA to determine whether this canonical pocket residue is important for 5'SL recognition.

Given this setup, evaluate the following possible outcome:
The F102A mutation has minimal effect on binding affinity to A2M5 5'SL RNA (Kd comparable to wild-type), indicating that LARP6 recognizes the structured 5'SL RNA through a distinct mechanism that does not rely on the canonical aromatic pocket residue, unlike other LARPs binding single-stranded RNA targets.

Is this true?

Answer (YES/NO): YES